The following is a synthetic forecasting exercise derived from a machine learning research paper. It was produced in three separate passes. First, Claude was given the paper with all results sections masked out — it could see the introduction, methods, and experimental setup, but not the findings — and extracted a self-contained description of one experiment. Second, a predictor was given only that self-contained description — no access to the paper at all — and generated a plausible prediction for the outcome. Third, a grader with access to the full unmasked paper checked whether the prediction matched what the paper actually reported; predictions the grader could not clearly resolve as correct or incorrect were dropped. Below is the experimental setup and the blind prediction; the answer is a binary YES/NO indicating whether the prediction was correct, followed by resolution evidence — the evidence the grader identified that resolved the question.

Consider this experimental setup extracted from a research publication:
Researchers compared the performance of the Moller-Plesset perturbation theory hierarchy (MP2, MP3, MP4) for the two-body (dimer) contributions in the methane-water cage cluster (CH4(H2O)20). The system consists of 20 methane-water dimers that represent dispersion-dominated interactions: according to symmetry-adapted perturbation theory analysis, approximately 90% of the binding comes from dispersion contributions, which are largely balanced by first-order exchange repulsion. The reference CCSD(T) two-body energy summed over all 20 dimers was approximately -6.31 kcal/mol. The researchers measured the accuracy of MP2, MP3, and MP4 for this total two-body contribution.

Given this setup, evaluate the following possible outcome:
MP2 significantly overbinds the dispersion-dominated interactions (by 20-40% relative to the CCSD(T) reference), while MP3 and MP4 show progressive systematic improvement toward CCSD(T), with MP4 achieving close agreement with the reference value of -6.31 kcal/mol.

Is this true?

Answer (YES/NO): NO